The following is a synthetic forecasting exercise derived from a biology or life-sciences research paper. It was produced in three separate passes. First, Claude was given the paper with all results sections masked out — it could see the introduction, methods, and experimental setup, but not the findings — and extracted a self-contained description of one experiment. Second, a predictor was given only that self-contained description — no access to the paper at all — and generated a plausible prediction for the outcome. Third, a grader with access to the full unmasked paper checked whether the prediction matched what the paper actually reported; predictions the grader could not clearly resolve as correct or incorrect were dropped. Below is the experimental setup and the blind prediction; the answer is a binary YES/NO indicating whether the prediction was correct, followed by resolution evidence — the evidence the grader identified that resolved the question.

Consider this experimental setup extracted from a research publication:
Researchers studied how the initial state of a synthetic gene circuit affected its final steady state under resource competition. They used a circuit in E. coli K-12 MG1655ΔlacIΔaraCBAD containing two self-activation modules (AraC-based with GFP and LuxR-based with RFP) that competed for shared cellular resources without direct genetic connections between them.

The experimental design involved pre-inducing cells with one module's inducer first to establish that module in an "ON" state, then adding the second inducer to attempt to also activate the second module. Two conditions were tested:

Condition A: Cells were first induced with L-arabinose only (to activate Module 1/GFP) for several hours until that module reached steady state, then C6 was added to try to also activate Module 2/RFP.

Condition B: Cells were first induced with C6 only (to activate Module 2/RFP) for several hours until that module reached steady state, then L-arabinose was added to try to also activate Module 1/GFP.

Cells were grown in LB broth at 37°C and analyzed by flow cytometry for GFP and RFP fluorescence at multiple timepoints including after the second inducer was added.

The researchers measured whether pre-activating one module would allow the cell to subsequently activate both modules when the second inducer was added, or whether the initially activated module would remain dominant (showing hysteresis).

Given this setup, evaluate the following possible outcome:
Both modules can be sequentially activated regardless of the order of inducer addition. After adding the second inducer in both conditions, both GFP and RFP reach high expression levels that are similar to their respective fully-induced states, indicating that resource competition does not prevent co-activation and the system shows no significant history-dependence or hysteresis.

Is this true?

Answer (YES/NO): NO